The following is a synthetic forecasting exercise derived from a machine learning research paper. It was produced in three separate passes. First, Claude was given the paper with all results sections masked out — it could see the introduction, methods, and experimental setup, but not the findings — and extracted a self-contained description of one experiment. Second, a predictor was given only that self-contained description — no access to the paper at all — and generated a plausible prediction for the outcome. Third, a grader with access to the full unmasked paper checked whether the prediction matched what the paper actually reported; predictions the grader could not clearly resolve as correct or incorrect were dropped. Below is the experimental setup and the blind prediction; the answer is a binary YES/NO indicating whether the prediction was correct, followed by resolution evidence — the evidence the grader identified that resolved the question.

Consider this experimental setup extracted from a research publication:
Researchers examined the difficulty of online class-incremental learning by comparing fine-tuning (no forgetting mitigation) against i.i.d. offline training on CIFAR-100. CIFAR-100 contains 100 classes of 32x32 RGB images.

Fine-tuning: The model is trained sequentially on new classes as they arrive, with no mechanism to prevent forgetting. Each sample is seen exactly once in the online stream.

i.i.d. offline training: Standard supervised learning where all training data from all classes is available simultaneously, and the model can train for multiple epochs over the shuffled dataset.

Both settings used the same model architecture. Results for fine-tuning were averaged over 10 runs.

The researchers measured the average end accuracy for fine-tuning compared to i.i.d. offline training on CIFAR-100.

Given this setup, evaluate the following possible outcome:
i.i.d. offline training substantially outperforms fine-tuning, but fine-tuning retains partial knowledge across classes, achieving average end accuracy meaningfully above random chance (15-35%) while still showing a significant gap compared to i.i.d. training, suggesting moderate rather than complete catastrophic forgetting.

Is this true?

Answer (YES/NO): NO